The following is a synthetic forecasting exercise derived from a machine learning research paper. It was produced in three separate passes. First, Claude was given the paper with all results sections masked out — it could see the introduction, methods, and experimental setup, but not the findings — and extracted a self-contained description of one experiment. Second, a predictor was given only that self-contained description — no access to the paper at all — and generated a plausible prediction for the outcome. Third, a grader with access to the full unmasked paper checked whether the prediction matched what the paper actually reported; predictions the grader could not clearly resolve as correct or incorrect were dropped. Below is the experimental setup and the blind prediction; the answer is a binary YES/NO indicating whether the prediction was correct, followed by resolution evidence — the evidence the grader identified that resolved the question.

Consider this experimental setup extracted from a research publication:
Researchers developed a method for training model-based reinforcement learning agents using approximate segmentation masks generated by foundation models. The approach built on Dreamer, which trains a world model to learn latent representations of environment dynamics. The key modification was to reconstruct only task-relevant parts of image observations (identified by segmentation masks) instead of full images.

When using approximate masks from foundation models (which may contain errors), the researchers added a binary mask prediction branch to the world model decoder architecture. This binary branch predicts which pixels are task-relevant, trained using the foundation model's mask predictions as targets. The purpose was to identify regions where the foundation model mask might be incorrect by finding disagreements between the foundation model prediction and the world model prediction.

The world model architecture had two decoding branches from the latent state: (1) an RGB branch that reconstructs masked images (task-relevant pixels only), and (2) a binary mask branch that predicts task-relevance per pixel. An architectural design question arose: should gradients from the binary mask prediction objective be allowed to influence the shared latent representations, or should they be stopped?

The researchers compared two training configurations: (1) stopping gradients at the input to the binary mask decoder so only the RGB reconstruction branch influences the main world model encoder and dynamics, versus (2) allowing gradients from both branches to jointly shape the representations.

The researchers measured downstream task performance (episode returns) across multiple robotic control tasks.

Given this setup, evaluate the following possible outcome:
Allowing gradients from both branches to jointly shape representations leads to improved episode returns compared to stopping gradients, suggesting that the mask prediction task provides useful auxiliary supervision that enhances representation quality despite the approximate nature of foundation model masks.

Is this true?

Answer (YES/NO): NO